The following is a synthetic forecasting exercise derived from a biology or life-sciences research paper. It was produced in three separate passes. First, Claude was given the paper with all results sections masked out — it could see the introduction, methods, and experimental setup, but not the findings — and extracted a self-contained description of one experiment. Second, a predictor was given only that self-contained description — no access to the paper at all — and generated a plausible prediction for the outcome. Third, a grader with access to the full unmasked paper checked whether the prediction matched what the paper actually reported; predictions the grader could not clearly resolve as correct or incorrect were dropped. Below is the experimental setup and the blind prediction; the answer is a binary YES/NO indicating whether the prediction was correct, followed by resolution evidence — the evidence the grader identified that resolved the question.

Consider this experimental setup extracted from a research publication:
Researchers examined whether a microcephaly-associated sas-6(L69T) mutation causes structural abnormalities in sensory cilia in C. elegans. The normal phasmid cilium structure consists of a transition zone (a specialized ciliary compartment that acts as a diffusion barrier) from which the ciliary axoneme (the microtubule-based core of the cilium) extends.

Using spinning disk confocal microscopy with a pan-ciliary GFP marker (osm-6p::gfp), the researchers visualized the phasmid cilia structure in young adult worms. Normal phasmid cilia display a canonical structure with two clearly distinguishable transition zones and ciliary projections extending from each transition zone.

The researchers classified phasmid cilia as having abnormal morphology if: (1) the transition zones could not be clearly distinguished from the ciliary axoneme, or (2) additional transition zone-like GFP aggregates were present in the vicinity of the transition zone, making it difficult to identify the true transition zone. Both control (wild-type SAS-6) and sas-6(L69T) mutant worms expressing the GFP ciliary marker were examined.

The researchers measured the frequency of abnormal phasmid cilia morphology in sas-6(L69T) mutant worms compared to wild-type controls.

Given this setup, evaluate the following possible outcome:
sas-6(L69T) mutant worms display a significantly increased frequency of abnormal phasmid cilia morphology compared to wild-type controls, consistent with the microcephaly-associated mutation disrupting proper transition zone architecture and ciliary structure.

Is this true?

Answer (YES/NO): YES